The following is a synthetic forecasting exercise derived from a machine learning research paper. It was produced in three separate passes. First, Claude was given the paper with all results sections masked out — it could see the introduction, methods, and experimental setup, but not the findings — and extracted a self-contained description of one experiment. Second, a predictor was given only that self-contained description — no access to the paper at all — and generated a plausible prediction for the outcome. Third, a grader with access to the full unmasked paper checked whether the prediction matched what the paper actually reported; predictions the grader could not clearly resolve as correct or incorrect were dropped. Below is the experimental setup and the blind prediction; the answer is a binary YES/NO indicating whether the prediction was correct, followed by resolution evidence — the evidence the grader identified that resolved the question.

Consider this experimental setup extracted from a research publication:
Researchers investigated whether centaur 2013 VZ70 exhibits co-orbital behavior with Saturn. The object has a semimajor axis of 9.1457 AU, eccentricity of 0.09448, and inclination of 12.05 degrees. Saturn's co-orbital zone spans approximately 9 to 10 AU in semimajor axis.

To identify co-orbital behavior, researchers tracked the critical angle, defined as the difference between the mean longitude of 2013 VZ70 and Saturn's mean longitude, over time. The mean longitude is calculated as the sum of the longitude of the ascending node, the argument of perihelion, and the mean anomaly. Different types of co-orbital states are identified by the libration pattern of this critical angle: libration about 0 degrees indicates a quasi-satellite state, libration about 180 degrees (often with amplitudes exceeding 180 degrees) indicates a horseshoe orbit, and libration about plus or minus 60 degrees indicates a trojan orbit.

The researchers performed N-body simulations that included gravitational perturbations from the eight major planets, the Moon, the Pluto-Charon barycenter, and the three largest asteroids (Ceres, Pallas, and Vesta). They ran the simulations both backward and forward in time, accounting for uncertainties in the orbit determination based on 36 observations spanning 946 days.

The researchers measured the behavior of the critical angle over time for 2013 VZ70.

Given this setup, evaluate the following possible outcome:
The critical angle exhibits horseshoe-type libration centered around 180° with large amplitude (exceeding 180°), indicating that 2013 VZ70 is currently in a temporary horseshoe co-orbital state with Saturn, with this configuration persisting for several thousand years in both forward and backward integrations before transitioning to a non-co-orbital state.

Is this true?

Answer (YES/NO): NO